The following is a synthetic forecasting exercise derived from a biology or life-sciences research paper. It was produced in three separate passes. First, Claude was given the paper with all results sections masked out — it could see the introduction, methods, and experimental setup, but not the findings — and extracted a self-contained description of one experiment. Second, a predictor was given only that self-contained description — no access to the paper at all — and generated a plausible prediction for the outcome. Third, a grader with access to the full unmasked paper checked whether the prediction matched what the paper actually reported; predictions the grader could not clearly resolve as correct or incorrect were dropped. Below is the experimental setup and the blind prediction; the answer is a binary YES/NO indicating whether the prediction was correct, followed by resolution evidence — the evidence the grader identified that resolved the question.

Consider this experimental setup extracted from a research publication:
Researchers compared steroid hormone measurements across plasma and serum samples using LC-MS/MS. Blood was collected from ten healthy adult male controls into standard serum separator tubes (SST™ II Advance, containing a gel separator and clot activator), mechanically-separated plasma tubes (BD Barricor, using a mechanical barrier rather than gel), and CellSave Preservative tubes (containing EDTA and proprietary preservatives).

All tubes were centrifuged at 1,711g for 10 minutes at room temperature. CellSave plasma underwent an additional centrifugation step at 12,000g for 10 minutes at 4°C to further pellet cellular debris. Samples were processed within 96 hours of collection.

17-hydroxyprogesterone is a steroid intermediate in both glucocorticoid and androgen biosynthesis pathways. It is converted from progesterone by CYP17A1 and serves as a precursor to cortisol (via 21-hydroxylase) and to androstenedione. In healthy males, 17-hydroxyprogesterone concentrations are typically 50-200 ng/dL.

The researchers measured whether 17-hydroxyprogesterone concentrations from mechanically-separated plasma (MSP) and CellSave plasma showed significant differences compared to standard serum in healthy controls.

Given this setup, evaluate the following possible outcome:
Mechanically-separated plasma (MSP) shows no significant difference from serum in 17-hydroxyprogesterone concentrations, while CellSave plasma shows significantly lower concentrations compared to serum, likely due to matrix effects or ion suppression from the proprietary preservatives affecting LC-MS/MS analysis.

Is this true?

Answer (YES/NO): YES